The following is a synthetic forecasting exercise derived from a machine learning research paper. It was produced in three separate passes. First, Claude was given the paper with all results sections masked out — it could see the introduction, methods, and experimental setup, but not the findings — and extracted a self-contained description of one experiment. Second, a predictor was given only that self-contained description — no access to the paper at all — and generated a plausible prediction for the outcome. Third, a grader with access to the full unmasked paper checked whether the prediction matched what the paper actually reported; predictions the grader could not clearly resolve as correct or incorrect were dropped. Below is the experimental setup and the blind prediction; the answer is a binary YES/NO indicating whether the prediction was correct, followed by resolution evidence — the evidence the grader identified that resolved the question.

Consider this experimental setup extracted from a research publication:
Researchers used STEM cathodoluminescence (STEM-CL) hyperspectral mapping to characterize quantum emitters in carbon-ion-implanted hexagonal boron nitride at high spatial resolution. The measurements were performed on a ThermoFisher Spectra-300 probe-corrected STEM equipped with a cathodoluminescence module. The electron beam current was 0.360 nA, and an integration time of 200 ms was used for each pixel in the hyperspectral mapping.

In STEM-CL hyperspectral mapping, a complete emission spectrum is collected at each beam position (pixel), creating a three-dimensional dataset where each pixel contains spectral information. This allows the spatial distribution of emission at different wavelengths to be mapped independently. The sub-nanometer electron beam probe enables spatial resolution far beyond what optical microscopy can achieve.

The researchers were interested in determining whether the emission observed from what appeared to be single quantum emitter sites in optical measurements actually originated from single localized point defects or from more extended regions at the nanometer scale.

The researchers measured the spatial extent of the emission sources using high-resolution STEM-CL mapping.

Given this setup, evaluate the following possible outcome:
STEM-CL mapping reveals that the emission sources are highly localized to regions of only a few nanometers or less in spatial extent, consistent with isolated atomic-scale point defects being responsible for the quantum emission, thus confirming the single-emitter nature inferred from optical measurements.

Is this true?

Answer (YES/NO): NO